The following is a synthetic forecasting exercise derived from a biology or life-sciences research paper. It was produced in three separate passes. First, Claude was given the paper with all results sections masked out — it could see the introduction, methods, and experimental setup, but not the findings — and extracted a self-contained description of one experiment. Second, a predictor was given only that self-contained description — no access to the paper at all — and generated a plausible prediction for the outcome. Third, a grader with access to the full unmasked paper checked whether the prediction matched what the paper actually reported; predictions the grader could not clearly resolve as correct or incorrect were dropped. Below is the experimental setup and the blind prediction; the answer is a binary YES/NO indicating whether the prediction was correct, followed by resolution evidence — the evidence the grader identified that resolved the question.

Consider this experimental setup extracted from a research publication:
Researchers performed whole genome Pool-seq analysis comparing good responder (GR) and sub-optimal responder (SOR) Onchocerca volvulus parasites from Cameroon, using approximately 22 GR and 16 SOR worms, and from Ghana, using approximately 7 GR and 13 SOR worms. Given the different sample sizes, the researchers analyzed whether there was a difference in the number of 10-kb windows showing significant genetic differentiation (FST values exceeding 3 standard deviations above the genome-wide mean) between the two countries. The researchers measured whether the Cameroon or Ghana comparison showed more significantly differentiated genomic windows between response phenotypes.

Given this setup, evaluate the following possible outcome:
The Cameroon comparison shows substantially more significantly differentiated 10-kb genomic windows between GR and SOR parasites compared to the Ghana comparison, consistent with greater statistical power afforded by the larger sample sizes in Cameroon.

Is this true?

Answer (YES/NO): YES